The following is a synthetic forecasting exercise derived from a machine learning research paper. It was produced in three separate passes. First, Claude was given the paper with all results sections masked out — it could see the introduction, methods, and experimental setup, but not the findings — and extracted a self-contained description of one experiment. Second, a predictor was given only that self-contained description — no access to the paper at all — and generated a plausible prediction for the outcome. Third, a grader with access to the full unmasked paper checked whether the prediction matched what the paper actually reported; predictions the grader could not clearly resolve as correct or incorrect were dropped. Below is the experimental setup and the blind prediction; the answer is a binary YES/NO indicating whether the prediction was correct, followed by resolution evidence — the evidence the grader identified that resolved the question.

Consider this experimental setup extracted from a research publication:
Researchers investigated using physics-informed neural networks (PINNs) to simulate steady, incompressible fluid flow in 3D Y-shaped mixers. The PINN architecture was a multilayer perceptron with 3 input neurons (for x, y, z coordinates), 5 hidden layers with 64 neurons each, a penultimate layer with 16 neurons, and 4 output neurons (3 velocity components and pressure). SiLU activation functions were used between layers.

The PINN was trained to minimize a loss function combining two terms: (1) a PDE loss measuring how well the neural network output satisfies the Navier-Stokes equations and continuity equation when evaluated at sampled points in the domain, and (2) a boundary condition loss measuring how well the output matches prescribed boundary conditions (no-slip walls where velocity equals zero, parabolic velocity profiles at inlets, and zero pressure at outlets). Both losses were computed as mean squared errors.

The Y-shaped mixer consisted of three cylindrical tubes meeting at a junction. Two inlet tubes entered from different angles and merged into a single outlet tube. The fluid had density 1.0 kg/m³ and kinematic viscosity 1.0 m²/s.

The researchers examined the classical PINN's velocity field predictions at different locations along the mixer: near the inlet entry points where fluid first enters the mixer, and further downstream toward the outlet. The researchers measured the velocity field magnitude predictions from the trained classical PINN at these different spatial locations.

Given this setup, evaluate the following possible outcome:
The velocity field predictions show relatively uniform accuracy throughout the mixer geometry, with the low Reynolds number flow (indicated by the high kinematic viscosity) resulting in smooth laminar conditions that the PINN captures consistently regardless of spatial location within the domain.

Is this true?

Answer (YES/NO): NO